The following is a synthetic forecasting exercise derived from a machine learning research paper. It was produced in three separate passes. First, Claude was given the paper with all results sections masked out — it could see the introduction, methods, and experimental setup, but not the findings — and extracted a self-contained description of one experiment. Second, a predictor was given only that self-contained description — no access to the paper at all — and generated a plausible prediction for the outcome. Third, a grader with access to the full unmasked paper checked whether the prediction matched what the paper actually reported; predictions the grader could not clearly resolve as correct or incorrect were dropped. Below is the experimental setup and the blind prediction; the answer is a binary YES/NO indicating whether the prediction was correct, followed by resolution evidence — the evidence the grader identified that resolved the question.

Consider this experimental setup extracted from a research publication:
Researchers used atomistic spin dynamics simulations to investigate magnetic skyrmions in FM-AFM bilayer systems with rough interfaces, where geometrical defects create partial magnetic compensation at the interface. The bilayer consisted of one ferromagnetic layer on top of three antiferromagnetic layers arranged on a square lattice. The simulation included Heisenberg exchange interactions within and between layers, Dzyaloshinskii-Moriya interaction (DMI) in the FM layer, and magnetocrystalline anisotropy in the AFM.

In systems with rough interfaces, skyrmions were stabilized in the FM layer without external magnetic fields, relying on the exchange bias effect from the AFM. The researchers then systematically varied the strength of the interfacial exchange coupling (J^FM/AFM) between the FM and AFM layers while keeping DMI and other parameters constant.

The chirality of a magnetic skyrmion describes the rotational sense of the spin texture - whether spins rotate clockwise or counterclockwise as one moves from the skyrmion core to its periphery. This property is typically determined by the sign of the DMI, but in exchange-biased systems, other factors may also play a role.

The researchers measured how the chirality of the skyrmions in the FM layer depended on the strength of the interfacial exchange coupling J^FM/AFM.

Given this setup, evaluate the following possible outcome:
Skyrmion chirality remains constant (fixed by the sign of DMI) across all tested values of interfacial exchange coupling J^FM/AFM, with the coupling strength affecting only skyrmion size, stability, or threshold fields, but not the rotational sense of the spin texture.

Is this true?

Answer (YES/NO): NO